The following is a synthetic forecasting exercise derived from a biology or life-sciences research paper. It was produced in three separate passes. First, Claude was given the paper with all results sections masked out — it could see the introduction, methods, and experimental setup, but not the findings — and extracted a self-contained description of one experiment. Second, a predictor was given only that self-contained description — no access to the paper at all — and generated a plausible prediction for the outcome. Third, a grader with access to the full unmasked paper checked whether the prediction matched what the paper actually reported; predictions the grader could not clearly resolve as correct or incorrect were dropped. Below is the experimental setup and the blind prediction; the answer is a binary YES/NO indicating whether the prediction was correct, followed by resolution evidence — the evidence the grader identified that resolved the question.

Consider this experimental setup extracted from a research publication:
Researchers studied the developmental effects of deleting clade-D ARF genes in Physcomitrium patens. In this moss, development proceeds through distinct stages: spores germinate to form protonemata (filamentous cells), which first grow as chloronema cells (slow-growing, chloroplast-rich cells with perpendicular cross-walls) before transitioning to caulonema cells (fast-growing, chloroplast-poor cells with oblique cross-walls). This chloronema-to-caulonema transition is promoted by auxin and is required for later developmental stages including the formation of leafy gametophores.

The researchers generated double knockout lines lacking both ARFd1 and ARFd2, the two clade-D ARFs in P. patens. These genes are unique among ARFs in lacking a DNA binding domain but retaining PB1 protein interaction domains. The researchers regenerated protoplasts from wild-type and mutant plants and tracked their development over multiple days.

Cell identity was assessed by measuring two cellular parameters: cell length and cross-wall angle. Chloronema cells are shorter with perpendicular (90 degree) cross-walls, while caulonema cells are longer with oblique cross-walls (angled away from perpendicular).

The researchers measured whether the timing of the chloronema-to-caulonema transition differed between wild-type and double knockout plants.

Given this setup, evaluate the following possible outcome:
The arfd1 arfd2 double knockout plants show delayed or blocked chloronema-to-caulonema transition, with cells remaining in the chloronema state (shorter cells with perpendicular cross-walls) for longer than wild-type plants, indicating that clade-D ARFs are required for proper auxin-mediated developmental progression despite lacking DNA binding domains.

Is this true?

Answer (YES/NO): YES